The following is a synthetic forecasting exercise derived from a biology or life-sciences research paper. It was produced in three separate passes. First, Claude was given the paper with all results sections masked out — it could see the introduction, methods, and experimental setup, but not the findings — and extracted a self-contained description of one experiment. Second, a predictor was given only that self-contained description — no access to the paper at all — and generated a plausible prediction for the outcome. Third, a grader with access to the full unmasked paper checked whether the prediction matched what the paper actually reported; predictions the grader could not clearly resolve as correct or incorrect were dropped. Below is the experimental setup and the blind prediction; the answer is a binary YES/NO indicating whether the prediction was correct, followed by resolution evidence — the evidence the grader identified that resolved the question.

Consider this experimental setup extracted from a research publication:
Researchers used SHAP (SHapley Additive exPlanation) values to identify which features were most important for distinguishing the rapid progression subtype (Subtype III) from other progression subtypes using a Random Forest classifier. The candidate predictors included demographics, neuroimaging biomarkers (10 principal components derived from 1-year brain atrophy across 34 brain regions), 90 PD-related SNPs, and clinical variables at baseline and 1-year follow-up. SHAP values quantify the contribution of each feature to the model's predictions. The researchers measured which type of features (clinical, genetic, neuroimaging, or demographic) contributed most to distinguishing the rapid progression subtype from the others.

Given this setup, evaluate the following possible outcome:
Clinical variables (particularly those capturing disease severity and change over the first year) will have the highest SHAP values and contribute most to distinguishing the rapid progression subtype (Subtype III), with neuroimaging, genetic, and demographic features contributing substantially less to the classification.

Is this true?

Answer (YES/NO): NO